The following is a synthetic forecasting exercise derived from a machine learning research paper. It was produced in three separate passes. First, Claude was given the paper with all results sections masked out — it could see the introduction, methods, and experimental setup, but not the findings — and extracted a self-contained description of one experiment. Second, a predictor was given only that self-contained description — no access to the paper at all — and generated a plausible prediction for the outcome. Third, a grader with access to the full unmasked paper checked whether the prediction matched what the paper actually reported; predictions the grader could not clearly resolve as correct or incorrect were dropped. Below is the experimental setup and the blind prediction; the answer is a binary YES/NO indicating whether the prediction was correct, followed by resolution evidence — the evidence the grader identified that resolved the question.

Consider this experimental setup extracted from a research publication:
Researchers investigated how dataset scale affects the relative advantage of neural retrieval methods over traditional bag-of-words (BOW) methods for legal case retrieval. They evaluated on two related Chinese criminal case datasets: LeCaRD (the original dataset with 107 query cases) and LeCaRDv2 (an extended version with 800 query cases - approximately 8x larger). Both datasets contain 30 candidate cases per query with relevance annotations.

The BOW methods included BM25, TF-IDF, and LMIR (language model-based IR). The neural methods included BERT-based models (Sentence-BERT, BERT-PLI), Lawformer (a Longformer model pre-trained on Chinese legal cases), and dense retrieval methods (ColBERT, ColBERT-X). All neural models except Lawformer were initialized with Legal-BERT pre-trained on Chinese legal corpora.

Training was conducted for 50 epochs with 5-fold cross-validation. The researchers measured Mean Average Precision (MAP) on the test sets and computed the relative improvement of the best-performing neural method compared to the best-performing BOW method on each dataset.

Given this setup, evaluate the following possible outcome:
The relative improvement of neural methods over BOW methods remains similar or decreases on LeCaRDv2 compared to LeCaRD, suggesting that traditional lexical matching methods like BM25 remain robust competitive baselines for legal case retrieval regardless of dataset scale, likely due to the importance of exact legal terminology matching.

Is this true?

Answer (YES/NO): YES